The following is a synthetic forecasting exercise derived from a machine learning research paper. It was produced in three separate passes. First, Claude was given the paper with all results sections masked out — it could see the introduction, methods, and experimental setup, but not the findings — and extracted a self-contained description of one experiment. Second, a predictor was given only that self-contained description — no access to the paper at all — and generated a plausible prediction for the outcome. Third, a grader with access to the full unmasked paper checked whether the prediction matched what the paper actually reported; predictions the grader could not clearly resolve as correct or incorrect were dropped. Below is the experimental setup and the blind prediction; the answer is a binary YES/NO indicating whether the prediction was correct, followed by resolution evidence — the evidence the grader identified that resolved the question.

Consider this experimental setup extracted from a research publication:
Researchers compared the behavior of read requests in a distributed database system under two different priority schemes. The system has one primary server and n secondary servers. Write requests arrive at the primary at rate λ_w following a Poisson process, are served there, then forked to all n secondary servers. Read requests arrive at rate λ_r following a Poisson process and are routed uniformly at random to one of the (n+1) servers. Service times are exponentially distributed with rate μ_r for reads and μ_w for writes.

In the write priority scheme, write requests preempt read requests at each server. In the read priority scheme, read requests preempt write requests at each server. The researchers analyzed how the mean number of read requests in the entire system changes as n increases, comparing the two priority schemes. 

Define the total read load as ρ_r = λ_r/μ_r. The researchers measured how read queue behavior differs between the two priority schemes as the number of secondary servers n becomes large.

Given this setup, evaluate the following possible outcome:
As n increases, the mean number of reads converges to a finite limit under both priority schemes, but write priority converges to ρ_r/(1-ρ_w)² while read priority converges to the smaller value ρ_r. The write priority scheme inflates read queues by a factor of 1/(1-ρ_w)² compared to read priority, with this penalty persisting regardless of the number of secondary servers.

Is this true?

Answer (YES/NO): NO